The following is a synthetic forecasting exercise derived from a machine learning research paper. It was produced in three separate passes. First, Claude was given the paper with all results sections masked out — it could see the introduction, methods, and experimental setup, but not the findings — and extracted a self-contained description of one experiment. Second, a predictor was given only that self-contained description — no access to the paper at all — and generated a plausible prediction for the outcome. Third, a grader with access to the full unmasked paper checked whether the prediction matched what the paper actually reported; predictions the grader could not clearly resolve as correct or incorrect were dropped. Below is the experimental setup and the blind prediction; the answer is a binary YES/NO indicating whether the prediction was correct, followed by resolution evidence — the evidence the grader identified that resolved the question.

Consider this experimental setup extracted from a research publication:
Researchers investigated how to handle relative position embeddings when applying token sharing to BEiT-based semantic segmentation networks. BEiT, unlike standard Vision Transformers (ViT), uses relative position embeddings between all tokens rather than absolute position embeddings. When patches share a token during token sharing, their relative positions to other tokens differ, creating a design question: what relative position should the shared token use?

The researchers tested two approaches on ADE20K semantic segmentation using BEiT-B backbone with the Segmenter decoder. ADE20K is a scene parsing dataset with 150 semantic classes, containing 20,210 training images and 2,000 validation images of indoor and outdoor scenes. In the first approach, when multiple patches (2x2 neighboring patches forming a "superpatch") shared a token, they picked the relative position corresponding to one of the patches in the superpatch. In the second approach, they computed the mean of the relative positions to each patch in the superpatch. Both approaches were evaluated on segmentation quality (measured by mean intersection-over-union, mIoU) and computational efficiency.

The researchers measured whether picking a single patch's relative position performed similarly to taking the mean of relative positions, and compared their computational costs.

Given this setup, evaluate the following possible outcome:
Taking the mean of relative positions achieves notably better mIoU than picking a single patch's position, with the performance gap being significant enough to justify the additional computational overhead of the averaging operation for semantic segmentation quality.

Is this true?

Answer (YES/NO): NO